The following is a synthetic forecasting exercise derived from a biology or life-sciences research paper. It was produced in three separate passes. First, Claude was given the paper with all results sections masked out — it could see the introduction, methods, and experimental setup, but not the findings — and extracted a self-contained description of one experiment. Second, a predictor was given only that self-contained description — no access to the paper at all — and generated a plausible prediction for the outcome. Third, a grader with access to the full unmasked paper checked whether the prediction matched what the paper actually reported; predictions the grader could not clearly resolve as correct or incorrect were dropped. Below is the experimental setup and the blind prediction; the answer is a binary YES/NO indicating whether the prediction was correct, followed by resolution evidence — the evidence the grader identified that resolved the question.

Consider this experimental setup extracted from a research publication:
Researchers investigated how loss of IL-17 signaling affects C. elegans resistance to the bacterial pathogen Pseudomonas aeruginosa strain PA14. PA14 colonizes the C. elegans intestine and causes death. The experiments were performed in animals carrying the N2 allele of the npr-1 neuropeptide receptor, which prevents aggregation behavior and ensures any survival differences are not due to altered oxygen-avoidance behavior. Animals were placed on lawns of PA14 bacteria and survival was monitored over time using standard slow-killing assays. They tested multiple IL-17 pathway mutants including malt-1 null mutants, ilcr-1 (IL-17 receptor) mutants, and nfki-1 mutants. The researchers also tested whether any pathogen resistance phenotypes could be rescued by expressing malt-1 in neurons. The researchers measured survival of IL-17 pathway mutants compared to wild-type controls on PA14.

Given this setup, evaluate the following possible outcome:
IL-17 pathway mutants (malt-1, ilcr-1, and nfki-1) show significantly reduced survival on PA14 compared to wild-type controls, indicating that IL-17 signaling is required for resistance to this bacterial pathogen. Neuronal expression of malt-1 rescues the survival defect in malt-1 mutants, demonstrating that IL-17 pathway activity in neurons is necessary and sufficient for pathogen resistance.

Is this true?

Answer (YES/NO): NO